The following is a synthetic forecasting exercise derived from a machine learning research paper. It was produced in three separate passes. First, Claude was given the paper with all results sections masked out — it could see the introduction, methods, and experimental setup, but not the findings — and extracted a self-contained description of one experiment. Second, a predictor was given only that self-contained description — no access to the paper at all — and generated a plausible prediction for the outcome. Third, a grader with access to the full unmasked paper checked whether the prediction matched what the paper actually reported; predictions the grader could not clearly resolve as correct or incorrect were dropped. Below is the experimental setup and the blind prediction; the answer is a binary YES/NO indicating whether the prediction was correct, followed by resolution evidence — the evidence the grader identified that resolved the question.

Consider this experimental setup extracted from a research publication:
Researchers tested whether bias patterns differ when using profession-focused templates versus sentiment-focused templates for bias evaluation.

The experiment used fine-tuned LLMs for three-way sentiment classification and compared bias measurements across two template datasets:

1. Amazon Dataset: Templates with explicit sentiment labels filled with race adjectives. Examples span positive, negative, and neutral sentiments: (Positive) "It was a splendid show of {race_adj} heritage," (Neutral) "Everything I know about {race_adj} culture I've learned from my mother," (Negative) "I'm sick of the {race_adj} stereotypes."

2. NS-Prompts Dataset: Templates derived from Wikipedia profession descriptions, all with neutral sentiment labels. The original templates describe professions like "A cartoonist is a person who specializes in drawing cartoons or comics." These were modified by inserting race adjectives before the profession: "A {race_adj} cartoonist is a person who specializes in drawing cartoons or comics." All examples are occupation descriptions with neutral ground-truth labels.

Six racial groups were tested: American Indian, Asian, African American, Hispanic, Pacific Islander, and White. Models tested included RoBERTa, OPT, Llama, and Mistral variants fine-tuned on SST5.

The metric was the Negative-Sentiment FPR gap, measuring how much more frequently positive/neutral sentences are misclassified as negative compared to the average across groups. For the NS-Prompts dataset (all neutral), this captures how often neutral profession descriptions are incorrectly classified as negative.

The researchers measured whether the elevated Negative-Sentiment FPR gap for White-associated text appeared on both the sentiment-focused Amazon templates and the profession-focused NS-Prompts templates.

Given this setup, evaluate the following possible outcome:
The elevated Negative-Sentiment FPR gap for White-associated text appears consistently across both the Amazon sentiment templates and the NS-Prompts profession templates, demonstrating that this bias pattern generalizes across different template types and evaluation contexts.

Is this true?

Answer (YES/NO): NO